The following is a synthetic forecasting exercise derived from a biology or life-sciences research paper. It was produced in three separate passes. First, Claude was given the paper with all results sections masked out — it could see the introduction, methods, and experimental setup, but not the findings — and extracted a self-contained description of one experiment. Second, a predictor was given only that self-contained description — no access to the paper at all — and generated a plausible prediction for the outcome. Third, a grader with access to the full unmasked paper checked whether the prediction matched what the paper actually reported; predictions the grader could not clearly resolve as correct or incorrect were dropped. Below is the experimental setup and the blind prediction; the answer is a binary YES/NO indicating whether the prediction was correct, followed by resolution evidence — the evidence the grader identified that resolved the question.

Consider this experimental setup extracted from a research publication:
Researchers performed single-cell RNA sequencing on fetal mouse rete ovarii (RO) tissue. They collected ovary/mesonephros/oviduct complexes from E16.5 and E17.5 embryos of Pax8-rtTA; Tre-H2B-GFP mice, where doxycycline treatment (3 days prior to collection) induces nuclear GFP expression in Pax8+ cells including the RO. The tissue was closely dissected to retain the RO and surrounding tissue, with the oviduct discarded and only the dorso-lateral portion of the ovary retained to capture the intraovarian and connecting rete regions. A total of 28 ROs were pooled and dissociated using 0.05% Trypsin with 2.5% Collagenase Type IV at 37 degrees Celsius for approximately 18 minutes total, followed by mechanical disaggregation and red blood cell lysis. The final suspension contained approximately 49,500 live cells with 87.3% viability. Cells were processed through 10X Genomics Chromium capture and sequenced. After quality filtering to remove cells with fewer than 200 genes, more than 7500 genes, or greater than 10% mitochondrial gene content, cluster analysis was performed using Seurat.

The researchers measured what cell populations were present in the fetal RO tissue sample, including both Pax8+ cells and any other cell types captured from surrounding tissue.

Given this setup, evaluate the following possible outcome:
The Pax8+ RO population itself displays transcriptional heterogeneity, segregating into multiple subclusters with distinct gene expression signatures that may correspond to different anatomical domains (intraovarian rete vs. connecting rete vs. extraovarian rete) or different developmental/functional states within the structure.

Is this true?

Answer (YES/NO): YES